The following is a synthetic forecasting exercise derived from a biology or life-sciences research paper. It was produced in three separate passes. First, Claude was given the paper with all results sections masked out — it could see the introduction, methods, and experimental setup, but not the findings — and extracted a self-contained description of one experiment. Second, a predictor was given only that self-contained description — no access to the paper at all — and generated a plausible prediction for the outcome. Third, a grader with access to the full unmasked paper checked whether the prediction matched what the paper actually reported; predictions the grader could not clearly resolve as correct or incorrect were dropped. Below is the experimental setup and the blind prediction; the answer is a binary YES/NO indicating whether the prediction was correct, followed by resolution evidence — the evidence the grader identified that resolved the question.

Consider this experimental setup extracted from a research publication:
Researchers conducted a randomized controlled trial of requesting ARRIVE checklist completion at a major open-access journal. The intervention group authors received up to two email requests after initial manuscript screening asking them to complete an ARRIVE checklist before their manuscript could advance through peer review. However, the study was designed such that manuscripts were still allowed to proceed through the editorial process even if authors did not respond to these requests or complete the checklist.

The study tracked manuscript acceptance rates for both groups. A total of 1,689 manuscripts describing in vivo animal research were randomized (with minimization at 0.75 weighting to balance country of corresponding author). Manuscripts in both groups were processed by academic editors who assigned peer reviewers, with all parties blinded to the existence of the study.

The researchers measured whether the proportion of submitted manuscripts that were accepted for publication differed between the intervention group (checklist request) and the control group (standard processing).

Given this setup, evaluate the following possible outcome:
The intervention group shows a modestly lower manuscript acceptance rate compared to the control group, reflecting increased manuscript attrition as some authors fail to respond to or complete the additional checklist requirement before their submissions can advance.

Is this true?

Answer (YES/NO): NO